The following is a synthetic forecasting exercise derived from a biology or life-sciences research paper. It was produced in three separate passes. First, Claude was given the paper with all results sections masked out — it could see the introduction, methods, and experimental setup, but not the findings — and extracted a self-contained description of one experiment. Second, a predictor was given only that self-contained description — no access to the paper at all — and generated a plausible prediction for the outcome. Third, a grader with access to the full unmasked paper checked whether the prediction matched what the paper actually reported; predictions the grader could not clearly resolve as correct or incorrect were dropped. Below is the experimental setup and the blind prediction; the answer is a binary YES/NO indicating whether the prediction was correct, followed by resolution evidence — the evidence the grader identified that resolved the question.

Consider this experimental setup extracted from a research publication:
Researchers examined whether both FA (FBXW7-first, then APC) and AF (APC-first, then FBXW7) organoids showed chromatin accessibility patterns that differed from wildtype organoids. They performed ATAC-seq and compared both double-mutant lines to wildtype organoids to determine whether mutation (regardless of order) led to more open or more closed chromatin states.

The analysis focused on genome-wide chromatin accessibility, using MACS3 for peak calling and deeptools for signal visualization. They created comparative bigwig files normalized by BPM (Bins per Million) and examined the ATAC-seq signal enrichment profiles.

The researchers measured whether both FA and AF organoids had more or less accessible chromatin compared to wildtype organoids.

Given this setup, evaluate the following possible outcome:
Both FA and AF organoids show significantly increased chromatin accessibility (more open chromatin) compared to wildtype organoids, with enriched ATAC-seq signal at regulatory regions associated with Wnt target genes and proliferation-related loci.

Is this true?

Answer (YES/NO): NO